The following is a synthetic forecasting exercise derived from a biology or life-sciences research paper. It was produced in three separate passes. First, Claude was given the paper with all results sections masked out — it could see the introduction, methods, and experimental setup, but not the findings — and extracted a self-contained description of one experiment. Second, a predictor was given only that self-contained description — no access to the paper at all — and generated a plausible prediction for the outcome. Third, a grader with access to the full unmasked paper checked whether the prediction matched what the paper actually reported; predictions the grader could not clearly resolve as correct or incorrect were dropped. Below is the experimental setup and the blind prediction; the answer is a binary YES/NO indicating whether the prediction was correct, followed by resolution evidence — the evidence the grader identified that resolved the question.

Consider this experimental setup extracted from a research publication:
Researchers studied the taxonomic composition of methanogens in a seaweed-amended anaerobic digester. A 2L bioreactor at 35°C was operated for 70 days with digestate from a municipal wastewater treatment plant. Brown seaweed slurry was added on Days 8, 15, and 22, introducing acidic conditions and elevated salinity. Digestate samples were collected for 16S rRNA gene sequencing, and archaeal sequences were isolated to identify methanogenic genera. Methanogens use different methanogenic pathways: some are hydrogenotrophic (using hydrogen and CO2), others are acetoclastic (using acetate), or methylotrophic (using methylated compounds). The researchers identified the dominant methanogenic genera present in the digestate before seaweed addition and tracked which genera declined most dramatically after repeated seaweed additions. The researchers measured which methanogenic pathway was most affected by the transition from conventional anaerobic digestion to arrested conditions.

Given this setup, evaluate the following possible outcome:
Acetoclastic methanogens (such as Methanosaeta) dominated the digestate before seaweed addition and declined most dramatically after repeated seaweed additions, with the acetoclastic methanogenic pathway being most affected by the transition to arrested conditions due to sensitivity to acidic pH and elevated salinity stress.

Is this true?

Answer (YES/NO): NO